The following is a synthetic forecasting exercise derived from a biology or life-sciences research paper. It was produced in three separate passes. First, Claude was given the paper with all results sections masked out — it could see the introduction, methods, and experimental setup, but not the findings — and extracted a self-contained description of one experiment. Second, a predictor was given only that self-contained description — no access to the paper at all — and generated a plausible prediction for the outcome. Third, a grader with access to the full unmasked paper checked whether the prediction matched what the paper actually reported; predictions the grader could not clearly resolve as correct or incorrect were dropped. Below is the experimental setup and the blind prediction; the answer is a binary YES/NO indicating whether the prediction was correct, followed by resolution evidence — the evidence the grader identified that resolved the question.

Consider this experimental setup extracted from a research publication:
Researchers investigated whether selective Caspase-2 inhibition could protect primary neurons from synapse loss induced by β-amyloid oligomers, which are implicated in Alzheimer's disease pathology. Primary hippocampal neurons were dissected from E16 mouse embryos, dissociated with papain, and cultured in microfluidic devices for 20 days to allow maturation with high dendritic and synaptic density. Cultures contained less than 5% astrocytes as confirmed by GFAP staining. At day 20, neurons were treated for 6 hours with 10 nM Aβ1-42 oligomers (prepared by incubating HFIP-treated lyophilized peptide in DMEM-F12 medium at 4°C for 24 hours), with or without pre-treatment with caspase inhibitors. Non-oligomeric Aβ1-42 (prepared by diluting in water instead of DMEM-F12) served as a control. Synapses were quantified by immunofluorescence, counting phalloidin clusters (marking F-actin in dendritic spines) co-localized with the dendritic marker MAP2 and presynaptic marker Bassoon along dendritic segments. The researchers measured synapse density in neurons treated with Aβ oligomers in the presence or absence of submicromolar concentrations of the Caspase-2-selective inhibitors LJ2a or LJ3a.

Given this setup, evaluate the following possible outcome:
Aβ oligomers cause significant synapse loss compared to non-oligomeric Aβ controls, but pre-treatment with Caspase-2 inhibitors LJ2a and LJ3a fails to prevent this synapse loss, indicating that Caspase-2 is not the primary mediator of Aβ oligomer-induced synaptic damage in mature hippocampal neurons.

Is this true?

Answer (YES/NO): NO